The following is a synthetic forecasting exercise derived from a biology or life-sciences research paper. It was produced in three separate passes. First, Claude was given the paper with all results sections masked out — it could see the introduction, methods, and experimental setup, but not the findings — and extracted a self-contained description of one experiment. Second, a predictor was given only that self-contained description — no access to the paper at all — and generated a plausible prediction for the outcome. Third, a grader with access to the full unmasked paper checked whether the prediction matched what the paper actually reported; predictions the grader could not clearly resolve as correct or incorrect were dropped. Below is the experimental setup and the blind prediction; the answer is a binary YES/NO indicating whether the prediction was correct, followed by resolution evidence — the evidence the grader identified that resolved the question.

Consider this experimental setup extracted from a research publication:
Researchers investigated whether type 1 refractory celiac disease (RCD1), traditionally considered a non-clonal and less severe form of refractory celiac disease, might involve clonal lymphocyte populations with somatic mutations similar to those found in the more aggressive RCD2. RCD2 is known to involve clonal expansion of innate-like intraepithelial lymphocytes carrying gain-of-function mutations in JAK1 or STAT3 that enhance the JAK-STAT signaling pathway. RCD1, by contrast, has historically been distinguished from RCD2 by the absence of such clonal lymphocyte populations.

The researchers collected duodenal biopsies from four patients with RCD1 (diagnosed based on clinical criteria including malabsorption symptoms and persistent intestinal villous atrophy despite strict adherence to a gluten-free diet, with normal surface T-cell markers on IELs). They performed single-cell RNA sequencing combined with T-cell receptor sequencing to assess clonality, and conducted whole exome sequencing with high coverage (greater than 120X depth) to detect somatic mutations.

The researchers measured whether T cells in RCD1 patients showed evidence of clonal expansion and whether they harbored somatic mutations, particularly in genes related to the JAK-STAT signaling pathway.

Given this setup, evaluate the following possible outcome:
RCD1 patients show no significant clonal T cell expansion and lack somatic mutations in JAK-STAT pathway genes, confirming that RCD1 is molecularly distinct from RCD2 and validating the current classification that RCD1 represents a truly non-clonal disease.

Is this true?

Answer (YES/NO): NO